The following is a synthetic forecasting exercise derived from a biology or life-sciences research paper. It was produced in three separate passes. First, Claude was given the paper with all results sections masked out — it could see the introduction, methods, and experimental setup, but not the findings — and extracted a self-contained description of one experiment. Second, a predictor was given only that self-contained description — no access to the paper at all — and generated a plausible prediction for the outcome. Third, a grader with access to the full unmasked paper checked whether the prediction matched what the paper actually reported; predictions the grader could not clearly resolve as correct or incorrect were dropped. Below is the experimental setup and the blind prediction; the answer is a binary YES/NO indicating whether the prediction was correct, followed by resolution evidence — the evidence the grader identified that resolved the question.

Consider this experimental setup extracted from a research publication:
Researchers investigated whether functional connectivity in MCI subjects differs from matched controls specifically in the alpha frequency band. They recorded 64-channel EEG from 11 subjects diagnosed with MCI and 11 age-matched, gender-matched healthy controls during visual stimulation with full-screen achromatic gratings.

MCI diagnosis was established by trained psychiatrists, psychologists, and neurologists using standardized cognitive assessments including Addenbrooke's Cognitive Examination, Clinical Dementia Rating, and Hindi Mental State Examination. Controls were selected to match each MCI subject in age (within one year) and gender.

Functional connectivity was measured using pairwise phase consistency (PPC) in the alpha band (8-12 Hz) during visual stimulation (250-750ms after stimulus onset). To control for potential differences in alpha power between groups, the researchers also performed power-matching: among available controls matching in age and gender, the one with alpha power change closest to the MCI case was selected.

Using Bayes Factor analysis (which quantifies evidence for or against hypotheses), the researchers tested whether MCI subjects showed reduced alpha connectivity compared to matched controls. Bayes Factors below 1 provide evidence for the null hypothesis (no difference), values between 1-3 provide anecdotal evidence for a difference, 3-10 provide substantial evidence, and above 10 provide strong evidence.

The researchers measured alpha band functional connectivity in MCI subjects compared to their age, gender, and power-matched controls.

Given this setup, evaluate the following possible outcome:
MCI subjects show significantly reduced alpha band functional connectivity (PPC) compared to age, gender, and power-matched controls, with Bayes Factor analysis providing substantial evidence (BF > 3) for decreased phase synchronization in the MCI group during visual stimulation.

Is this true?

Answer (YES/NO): NO